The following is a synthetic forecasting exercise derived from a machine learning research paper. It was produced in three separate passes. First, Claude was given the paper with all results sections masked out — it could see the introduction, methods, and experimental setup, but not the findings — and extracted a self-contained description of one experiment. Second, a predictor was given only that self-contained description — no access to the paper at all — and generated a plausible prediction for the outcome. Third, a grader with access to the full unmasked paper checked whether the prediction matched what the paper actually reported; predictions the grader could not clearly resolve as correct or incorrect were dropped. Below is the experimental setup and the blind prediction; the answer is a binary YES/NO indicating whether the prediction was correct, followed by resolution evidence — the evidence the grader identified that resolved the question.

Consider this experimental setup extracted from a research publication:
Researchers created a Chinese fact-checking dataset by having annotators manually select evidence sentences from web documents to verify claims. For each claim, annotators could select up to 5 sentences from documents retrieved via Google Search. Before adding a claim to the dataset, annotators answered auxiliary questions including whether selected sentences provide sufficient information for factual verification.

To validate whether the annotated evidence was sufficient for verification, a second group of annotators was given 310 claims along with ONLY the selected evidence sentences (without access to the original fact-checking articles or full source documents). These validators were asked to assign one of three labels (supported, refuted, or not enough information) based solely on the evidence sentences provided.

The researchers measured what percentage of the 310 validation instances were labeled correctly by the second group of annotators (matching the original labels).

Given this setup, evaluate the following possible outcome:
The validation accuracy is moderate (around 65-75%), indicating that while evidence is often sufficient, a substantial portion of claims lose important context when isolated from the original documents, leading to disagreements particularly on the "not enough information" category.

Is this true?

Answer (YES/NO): NO